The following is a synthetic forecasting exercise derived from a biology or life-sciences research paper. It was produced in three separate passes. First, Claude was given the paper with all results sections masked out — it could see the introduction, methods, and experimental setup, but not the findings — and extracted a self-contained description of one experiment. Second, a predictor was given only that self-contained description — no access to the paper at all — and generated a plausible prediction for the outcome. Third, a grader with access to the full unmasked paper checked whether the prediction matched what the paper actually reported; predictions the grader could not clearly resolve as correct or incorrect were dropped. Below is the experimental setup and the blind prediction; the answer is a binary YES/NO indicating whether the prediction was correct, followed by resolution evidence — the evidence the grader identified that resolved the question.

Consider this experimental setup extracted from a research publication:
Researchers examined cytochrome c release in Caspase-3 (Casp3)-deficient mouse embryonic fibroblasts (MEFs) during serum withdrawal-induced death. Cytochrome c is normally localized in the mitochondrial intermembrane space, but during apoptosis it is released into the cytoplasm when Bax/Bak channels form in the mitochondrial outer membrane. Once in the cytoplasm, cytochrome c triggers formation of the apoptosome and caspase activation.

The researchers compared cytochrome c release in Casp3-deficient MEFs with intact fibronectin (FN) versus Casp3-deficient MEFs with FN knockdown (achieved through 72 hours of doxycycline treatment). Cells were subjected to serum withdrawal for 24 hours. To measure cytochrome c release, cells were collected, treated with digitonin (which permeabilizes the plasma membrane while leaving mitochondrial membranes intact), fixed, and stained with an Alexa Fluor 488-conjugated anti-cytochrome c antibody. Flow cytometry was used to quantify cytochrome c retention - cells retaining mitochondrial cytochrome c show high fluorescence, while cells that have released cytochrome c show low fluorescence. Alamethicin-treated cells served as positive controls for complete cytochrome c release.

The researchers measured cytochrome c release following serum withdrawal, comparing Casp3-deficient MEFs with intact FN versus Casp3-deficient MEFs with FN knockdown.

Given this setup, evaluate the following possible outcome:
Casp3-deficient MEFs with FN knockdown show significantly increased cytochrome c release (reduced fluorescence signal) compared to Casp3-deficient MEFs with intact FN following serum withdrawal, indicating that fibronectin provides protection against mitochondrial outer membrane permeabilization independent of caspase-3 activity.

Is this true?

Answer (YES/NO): YES